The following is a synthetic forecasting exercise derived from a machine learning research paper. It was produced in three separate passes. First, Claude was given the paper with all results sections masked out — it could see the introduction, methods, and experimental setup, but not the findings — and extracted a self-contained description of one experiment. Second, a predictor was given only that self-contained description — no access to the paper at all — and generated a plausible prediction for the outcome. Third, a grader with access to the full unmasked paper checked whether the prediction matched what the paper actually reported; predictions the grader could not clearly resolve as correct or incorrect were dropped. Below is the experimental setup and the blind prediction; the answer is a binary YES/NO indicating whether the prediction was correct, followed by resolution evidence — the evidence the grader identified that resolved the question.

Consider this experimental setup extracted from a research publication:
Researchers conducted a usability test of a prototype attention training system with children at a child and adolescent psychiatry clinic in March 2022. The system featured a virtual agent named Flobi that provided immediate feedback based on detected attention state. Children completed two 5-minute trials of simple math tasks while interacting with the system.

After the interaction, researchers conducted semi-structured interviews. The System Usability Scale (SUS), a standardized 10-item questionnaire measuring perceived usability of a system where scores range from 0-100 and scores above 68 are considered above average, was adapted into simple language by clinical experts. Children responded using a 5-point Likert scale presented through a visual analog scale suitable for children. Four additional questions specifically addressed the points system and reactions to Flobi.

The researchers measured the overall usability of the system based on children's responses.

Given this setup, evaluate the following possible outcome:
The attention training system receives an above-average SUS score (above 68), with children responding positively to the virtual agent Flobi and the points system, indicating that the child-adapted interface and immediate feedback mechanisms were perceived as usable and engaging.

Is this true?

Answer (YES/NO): YES